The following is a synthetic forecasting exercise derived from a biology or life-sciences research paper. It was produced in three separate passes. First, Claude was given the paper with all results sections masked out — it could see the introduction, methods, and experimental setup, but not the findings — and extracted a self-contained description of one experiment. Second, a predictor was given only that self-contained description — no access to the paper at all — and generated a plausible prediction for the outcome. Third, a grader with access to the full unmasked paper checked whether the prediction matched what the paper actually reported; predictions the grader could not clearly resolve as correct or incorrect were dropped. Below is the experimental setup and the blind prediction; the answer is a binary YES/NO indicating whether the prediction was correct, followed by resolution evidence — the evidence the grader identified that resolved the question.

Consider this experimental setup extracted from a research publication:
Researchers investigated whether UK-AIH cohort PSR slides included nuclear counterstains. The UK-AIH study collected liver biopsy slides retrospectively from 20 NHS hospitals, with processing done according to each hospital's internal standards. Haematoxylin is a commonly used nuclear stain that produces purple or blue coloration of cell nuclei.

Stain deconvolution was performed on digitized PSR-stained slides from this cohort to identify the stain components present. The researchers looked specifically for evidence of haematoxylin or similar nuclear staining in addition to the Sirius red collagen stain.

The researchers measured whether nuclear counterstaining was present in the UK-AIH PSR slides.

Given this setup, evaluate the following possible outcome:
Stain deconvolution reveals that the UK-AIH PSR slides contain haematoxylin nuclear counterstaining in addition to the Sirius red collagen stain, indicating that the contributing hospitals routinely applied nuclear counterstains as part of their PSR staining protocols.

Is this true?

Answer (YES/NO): NO